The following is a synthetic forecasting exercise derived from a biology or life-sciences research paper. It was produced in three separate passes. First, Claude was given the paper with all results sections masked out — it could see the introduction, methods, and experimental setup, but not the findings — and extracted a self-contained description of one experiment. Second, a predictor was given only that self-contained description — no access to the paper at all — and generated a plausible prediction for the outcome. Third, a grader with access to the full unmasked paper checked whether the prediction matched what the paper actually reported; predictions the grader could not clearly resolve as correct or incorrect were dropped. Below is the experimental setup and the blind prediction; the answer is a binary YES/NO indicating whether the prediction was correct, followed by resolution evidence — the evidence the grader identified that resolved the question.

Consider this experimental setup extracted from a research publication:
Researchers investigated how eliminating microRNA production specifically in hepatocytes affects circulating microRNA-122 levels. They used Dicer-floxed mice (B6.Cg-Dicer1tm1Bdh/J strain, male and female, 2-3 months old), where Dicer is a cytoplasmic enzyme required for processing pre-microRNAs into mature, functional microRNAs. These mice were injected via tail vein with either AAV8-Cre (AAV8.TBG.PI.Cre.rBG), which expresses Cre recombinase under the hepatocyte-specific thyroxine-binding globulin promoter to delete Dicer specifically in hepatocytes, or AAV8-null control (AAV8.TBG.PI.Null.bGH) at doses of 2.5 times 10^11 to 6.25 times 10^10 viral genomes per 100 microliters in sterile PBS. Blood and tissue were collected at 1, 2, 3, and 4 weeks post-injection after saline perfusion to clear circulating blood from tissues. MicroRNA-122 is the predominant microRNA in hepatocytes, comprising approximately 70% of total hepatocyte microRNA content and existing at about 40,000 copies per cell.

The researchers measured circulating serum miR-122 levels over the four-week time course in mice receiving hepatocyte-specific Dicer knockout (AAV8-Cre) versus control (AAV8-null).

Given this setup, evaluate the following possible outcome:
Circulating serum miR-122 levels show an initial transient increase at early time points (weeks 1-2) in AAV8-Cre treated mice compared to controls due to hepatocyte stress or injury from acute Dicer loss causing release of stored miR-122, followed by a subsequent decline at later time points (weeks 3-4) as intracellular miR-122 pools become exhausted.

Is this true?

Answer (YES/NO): NO